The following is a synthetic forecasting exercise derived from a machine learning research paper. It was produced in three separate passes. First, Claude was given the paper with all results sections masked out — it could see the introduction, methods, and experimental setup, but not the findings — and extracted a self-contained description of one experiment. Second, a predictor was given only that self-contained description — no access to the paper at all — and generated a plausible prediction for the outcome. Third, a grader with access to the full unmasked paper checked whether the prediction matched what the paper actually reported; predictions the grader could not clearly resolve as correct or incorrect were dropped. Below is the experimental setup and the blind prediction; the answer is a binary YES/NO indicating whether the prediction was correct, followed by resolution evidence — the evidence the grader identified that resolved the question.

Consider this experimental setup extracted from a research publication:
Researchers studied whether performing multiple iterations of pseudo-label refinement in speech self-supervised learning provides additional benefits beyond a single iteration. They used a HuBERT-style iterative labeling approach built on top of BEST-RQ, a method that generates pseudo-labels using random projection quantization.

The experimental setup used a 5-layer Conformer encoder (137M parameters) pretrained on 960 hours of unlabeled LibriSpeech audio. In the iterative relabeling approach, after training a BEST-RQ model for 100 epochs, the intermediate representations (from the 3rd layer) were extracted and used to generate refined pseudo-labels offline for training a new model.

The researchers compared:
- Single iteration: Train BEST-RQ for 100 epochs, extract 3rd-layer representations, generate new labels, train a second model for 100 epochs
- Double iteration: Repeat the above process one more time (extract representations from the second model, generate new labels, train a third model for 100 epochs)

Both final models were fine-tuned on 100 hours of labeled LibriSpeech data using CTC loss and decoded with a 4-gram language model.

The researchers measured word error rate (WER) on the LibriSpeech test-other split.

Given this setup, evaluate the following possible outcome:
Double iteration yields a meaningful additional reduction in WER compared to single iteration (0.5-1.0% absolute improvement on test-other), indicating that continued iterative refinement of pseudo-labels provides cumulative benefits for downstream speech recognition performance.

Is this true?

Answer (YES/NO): NO